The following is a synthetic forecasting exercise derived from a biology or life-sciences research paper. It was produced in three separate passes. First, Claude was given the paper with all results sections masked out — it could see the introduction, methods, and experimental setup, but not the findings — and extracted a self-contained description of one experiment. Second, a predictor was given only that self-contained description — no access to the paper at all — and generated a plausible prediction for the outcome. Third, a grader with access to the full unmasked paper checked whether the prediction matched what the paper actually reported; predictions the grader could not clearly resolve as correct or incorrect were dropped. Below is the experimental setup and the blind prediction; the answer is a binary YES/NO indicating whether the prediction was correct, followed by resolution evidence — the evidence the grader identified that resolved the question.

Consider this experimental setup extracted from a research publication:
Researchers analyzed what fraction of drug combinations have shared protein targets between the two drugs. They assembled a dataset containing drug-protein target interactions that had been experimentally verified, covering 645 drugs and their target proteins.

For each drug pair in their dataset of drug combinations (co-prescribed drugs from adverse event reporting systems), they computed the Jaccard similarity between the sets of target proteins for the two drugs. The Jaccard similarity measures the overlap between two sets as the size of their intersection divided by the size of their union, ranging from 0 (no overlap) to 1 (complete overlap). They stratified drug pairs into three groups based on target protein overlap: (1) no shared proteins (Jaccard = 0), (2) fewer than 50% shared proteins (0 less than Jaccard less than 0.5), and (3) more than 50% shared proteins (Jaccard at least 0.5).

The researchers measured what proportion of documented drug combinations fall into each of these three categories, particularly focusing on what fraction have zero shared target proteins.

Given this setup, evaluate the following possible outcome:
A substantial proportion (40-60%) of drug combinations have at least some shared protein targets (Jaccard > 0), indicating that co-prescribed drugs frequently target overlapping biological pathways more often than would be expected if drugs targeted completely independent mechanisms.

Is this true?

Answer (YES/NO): NO